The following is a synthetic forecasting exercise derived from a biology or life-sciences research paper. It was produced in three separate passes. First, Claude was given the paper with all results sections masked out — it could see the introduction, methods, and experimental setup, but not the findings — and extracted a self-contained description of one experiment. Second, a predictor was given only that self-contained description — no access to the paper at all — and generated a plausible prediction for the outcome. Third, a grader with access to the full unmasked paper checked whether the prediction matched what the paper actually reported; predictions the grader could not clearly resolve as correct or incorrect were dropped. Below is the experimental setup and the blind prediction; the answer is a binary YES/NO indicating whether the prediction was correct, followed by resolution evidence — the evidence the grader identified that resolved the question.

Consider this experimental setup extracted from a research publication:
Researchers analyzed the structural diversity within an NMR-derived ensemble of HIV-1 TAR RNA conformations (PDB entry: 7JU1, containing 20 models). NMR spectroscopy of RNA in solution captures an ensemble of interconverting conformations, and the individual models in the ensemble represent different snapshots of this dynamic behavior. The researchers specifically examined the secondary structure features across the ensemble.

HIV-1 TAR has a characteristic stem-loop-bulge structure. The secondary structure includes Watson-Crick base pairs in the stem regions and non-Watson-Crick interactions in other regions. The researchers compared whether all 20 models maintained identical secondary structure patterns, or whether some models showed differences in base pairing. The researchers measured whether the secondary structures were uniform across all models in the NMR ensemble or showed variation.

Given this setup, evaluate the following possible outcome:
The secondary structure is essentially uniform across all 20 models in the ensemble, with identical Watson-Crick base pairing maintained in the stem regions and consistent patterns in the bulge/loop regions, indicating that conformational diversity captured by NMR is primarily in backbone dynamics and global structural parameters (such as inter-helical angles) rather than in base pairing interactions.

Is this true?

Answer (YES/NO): NO